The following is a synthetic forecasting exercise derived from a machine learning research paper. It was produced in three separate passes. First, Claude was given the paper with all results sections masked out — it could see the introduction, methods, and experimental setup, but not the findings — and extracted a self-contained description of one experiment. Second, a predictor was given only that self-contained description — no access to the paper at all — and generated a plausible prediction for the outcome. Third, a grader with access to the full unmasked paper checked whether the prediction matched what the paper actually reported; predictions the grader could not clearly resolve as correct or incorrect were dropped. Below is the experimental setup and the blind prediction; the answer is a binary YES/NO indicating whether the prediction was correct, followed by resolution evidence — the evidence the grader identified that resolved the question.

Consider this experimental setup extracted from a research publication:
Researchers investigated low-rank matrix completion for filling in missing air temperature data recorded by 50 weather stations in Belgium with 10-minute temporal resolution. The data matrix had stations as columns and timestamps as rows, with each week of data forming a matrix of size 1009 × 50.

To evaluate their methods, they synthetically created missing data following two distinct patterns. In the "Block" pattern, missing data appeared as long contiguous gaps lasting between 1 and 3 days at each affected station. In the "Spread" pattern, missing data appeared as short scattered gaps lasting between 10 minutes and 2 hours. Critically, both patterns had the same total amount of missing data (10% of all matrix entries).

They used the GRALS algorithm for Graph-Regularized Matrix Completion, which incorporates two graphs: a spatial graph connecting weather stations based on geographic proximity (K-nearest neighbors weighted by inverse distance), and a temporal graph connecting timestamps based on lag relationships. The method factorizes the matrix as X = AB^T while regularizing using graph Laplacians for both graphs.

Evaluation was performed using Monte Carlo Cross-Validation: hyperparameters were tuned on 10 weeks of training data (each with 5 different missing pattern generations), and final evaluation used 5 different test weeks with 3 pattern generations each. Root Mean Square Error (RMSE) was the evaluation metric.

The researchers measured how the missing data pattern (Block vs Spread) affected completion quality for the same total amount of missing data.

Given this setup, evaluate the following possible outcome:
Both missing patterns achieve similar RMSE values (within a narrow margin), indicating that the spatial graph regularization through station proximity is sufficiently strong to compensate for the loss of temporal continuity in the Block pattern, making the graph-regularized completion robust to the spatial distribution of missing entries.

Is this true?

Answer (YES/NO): NO